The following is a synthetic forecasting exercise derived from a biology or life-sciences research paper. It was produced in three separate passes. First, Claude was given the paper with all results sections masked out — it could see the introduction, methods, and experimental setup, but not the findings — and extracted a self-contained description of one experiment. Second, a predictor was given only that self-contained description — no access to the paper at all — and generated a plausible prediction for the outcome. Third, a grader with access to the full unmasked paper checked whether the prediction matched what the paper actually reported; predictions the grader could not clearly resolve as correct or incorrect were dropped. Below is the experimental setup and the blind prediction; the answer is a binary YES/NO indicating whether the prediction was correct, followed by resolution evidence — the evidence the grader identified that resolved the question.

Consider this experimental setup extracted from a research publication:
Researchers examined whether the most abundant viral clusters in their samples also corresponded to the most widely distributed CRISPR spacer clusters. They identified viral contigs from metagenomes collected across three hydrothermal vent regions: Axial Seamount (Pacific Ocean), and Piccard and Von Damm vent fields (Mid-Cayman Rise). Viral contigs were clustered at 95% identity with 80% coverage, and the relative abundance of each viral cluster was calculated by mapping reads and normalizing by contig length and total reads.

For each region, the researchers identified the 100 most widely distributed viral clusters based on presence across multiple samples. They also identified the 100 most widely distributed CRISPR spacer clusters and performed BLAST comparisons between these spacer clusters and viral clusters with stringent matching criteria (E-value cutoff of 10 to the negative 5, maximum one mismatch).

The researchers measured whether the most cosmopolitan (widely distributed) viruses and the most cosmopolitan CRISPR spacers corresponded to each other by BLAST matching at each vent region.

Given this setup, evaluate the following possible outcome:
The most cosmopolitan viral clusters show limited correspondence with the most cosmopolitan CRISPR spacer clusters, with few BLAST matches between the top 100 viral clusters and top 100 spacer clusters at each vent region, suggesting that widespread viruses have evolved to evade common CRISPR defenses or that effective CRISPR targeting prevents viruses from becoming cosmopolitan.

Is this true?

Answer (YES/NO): YES